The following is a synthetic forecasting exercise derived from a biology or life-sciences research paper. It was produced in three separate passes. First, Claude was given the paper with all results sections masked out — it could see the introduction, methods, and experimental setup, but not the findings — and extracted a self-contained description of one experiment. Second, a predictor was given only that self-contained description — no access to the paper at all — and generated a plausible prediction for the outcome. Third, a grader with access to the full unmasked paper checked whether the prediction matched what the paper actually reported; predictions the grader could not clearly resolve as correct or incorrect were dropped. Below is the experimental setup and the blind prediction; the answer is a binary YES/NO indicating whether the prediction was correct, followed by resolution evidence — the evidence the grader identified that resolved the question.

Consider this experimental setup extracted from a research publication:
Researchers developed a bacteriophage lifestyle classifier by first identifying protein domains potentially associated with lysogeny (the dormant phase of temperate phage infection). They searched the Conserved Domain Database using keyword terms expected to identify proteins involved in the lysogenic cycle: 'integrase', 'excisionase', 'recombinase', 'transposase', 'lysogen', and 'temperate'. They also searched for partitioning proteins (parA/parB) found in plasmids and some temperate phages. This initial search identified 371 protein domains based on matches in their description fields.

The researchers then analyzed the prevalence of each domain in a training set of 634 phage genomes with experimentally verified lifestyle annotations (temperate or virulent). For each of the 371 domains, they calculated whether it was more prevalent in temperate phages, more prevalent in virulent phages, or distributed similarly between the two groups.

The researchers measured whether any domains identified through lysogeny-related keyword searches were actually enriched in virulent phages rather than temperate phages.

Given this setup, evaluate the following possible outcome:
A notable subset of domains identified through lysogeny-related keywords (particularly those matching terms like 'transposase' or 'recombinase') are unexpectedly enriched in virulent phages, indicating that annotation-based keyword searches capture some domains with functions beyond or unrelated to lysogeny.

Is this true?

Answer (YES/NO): NO